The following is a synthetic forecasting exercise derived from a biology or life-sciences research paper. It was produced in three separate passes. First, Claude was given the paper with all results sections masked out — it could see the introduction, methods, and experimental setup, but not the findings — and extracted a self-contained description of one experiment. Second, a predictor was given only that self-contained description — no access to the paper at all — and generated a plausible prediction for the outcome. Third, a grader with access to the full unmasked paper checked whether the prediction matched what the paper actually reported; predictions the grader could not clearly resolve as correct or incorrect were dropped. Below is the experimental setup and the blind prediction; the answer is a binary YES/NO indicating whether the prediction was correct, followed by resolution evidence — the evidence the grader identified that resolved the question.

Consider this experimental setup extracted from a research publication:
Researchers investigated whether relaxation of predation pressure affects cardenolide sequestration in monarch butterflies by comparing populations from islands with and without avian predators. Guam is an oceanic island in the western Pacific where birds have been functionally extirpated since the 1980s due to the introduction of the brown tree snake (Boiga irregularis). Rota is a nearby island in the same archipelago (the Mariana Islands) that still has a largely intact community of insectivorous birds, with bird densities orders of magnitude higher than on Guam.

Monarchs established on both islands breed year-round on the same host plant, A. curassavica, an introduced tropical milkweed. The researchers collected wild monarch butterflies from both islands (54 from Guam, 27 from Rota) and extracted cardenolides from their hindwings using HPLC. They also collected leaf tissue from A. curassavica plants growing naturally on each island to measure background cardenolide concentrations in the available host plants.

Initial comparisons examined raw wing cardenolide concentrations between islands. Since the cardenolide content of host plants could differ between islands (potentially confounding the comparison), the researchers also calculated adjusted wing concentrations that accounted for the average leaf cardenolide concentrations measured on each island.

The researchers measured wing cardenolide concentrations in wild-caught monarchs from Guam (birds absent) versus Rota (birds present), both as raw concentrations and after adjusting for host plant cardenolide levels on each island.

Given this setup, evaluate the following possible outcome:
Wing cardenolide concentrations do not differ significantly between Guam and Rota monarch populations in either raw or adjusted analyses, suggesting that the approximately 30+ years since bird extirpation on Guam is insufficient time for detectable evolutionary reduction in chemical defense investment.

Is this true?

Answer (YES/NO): NO